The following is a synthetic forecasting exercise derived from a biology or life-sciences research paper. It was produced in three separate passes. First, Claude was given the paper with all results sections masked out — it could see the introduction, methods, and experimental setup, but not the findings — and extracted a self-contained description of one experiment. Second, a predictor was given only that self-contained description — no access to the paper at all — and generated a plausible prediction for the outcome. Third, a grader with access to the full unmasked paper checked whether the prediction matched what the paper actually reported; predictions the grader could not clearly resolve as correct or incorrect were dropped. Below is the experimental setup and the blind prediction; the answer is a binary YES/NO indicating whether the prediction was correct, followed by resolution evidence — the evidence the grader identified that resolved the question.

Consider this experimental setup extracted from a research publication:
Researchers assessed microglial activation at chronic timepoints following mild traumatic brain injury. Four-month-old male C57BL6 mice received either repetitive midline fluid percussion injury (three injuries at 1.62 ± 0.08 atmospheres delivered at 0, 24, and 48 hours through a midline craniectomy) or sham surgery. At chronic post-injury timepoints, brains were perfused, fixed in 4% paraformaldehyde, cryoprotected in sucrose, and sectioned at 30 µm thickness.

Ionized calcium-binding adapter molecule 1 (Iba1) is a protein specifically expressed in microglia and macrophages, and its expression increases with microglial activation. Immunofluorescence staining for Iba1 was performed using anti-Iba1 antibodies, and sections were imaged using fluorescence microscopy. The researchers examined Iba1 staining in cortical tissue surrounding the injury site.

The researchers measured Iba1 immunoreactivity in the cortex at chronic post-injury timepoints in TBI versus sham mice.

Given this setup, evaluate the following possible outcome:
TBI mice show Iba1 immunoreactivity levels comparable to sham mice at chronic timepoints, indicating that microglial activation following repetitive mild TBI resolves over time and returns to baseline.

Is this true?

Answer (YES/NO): NO